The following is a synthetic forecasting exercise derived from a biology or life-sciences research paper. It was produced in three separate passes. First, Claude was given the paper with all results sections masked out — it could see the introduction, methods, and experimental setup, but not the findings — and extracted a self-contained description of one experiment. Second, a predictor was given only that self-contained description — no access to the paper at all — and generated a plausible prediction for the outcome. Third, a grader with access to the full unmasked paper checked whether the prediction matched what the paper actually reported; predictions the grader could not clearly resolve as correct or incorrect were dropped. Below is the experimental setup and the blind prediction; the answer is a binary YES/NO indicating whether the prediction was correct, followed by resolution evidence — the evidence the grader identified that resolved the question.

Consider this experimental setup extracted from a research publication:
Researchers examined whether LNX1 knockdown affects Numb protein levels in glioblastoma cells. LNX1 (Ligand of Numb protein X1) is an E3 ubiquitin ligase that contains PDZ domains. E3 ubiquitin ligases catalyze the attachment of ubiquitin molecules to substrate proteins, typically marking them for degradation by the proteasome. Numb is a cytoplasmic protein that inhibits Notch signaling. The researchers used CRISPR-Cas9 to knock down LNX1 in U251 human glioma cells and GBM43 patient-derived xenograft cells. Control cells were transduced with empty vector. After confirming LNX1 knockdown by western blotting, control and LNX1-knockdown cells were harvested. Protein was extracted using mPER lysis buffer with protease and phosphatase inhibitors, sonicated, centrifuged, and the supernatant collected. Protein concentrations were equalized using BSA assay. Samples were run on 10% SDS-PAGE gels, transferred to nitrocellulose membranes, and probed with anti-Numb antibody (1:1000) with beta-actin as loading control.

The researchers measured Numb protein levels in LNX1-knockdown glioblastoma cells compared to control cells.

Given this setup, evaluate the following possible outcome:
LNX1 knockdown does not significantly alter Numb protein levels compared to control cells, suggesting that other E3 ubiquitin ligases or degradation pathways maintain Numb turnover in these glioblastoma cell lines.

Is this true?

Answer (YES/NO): NO